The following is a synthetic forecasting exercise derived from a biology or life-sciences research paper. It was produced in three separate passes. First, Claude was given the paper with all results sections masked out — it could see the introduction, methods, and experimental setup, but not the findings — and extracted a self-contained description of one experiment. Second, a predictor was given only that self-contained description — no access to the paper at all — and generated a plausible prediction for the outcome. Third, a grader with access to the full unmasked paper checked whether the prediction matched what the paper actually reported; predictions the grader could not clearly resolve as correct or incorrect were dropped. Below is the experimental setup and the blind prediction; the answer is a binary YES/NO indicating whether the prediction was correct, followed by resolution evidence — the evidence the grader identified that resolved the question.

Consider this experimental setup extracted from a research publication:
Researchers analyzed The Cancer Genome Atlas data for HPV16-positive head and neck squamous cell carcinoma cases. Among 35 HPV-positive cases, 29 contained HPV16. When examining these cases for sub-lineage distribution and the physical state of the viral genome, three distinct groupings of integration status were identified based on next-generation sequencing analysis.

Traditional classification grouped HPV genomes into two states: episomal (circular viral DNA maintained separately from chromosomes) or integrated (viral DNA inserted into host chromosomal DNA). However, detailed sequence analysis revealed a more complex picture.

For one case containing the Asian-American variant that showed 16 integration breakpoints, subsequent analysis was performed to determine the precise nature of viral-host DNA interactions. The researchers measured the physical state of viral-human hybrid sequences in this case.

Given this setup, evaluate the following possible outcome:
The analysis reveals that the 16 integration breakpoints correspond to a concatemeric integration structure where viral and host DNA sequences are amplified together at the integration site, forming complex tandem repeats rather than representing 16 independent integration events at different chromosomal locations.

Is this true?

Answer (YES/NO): NO